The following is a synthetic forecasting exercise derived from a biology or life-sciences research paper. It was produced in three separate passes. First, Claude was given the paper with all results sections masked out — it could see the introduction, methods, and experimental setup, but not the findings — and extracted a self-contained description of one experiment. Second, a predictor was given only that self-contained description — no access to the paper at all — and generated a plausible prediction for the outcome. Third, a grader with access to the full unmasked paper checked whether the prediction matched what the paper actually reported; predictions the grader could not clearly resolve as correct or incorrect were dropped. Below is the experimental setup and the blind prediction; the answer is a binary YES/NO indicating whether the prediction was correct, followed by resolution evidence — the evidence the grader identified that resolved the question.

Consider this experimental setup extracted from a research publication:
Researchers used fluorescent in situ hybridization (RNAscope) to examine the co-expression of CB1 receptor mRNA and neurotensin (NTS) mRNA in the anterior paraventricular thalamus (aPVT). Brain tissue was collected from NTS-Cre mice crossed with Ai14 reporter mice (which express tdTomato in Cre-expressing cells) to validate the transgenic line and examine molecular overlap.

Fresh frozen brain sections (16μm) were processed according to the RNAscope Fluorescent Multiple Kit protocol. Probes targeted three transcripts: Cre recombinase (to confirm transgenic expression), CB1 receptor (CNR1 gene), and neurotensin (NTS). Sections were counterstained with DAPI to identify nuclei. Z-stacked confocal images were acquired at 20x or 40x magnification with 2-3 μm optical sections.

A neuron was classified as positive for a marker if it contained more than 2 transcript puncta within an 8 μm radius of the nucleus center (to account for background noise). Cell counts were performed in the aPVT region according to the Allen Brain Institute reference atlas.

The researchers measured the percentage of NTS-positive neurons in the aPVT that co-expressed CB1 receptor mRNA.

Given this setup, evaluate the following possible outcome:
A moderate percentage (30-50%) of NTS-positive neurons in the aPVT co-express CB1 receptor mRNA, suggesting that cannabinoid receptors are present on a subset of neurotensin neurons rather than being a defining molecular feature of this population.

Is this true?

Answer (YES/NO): NO